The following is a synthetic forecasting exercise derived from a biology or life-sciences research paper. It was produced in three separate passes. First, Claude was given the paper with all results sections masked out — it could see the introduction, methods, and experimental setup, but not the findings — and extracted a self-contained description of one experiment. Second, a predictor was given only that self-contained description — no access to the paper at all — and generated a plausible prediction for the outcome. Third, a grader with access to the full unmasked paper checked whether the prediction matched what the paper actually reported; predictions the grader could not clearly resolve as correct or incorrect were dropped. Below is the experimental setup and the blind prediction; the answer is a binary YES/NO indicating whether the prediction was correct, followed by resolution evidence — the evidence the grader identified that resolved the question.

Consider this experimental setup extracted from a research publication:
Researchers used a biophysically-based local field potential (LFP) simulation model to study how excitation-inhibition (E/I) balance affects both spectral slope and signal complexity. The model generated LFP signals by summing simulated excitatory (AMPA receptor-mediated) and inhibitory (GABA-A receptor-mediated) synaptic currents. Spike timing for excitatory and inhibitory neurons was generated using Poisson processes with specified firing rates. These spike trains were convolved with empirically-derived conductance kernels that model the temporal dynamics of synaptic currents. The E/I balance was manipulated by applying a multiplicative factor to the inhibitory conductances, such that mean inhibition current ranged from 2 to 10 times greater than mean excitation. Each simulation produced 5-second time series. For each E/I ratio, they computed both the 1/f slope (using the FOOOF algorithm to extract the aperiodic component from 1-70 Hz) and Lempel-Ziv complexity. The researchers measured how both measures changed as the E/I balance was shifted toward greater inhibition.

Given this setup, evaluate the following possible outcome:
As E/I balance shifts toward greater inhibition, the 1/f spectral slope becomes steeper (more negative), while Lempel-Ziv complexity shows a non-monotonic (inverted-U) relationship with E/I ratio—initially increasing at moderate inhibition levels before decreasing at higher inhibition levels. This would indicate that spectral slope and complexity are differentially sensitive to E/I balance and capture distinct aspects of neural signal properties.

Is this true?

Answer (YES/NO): NO